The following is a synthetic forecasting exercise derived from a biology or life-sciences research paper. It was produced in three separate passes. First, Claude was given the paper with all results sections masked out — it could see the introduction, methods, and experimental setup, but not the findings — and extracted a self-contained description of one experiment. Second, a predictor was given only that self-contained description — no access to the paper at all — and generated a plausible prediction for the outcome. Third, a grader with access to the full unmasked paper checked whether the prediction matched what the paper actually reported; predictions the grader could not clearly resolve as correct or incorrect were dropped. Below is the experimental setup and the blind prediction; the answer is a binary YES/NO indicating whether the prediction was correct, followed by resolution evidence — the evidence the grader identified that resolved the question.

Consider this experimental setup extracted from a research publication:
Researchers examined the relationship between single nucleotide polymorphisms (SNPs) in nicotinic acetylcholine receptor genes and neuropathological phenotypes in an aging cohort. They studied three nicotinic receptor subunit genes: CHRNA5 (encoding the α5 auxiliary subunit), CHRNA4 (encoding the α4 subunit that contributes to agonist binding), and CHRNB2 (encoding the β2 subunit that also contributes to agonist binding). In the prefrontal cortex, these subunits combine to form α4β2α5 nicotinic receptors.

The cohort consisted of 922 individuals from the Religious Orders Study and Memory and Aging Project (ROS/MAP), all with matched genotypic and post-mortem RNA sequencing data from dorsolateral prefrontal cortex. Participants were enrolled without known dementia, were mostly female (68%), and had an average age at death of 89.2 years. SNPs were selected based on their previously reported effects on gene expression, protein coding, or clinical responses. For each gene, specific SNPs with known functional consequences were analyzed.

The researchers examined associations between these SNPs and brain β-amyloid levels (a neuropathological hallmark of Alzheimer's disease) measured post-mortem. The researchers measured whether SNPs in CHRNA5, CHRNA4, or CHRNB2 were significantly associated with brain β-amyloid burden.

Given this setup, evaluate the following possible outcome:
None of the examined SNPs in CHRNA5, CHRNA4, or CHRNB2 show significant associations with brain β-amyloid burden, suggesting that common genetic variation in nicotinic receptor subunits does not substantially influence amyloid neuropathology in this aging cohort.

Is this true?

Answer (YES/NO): NO